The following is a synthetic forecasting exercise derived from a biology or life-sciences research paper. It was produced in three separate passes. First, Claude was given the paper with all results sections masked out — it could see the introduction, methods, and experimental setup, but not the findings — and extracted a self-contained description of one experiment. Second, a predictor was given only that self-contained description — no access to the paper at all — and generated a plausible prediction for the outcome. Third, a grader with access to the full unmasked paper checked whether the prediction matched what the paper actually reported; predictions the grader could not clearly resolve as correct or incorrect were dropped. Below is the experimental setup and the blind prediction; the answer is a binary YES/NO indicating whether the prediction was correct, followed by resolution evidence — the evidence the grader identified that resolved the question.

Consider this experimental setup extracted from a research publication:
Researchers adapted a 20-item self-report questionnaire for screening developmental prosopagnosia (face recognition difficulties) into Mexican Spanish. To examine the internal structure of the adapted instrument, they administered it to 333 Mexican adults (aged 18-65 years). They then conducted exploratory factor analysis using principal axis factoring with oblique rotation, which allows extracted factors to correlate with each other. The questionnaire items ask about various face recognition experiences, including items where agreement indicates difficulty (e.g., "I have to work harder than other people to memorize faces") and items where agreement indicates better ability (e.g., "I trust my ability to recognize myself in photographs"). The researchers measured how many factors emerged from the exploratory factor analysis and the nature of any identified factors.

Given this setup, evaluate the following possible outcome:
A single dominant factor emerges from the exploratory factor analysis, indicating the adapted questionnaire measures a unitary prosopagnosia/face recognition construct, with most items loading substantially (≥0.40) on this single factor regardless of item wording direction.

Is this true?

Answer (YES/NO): NO